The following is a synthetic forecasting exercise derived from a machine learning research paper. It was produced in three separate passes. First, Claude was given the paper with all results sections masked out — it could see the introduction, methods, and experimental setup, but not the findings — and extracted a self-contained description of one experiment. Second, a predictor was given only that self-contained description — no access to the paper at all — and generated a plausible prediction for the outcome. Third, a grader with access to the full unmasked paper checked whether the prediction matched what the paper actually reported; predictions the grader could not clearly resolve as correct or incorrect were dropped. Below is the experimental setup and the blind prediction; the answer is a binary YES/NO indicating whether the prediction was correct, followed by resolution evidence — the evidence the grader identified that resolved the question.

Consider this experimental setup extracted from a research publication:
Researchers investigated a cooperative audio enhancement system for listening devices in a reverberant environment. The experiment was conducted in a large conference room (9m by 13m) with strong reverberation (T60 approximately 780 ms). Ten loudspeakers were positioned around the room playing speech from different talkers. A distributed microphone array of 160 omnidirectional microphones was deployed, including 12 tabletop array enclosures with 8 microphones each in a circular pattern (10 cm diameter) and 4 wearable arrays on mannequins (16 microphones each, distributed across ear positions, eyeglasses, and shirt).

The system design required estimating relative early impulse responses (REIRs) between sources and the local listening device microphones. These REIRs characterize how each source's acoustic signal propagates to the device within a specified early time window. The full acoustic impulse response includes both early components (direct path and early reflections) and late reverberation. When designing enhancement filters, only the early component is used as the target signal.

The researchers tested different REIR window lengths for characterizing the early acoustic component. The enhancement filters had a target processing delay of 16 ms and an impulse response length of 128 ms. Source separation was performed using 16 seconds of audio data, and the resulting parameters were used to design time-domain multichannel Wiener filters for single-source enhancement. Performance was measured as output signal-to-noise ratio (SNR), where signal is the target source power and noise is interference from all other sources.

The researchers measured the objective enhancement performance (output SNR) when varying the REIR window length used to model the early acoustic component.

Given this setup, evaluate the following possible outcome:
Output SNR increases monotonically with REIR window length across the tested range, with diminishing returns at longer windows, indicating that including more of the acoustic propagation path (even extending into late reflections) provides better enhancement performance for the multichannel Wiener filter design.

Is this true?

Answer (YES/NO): NO